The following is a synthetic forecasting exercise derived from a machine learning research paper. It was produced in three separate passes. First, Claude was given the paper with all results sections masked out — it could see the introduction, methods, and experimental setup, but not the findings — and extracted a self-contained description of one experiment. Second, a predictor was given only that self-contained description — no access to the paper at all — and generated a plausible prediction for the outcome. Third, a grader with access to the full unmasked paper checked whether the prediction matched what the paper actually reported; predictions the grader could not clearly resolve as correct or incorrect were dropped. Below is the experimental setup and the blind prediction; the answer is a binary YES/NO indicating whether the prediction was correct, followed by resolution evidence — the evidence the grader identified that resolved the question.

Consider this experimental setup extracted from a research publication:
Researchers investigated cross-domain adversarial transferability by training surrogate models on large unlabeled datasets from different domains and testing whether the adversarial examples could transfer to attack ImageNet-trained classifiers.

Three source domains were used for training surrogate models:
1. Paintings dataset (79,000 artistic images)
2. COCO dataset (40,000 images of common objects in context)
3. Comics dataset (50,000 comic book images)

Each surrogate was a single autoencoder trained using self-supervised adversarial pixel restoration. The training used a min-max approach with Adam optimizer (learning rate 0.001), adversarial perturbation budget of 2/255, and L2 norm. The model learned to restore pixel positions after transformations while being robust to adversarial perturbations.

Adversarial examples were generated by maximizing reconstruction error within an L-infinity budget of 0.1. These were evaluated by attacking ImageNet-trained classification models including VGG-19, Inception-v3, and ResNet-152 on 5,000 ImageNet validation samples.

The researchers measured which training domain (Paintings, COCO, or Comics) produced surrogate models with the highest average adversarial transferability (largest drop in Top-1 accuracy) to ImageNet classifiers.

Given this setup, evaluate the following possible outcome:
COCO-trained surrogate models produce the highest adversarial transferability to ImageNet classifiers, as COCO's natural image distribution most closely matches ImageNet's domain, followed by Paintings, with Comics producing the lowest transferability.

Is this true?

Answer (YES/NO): NO